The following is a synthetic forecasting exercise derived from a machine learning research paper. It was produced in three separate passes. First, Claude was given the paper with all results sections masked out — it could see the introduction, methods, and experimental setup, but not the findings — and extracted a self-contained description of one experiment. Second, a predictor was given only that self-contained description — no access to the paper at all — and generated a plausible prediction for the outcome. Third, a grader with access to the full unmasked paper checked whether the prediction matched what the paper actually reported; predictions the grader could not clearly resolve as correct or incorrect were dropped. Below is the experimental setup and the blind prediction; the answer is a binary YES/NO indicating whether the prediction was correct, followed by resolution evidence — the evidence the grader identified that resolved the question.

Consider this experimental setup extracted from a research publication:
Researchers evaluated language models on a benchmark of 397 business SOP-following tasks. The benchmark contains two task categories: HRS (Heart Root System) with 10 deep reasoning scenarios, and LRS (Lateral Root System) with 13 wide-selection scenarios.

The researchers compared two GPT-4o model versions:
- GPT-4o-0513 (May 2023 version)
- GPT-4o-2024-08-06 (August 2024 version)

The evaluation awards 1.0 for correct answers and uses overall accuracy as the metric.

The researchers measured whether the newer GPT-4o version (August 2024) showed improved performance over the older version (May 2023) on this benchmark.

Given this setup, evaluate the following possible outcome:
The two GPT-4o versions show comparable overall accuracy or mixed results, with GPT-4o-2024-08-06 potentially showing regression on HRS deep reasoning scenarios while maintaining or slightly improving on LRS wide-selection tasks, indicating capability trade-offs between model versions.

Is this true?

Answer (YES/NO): YES